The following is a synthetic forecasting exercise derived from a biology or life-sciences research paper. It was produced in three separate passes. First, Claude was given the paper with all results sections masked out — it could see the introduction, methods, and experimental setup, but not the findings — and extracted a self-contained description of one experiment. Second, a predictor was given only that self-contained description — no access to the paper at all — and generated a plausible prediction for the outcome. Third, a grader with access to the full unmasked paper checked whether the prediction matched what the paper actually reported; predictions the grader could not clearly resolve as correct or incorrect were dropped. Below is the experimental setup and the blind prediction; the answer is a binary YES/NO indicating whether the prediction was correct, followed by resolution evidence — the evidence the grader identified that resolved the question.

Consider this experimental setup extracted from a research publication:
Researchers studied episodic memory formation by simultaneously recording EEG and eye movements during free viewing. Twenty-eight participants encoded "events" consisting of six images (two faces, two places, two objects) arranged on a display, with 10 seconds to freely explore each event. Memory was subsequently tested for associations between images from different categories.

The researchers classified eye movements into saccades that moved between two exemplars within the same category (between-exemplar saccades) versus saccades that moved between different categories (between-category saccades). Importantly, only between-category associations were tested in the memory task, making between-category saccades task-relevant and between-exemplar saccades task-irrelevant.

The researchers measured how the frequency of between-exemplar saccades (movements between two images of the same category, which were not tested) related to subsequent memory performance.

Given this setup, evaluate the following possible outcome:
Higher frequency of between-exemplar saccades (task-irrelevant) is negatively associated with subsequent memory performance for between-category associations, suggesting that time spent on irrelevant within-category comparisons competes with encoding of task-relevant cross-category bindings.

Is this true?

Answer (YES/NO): NO